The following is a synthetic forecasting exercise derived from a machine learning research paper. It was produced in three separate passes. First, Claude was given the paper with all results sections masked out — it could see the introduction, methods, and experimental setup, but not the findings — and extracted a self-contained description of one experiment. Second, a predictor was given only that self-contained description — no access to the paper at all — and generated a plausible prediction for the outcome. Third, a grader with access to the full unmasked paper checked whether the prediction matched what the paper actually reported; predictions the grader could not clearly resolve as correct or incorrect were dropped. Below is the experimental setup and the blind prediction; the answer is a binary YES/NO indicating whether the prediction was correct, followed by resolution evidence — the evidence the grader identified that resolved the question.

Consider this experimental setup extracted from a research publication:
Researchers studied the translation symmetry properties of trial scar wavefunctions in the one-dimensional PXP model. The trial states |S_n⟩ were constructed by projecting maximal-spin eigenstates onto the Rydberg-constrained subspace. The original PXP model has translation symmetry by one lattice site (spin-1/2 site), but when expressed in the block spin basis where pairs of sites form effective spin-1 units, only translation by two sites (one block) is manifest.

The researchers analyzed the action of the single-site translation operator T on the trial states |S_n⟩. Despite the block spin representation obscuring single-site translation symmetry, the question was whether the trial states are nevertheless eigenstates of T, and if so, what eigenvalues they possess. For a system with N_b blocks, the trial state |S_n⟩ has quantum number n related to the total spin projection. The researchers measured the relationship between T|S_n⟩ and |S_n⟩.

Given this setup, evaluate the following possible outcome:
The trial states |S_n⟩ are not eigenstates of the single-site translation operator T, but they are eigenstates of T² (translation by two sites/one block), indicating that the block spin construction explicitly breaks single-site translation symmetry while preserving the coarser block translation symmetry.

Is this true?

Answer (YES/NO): NO